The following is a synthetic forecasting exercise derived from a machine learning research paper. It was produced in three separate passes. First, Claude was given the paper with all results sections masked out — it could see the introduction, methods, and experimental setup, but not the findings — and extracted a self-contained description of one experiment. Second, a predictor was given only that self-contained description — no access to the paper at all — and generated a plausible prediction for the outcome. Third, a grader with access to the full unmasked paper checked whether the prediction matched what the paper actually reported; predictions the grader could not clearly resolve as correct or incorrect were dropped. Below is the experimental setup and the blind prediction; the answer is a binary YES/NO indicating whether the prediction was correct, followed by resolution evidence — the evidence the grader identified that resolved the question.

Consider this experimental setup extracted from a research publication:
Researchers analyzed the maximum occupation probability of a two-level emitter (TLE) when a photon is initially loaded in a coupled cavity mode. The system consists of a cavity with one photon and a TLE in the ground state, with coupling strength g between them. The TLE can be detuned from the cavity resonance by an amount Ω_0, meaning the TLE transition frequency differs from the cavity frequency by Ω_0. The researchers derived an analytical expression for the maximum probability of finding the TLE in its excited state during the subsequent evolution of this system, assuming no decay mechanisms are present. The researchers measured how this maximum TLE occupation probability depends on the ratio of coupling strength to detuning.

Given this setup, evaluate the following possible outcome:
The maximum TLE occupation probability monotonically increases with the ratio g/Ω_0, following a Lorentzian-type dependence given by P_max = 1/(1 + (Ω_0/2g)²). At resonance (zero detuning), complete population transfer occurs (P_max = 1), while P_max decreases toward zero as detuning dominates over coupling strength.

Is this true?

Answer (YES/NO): YES